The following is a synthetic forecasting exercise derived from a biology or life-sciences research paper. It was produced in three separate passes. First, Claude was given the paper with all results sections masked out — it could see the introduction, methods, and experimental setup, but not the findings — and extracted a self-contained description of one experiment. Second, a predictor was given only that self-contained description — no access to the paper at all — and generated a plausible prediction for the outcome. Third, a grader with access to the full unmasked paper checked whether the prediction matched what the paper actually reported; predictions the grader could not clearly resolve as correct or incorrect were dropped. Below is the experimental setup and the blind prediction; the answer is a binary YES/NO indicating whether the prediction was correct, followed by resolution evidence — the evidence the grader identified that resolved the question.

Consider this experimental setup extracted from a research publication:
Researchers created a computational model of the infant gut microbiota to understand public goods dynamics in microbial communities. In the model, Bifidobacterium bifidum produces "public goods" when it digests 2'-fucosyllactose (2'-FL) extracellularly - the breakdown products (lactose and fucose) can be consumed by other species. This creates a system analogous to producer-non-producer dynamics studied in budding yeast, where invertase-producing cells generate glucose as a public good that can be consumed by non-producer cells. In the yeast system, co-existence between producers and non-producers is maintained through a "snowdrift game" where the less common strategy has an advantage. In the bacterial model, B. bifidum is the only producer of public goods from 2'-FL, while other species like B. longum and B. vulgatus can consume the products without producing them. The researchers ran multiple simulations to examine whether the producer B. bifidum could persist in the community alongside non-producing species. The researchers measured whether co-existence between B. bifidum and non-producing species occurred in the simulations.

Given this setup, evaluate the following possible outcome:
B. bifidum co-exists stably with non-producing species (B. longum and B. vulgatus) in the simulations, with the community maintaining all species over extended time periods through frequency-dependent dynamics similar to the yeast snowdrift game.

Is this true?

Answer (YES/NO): NO